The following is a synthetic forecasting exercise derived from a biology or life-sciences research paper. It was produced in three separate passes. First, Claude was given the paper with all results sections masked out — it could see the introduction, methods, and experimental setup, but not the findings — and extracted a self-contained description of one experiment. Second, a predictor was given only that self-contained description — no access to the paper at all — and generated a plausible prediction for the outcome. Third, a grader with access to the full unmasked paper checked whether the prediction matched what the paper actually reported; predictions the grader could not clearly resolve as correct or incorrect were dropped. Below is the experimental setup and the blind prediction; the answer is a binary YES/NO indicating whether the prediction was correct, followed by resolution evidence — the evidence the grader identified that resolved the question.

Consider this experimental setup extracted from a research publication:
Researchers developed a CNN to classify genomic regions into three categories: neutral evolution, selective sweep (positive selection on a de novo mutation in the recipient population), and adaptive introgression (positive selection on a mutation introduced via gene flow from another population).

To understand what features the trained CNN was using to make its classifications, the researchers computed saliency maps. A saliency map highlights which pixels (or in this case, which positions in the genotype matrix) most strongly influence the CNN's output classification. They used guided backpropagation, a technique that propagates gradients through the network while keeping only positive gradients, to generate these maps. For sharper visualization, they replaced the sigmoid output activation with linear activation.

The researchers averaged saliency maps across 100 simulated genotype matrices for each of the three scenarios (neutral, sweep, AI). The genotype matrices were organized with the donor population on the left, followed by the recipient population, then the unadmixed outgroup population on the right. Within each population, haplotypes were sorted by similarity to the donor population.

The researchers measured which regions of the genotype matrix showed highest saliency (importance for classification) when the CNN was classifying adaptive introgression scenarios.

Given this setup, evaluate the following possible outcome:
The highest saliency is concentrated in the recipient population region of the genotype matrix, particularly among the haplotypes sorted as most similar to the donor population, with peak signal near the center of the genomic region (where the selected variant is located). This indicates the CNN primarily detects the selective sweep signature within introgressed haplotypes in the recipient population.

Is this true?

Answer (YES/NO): NO